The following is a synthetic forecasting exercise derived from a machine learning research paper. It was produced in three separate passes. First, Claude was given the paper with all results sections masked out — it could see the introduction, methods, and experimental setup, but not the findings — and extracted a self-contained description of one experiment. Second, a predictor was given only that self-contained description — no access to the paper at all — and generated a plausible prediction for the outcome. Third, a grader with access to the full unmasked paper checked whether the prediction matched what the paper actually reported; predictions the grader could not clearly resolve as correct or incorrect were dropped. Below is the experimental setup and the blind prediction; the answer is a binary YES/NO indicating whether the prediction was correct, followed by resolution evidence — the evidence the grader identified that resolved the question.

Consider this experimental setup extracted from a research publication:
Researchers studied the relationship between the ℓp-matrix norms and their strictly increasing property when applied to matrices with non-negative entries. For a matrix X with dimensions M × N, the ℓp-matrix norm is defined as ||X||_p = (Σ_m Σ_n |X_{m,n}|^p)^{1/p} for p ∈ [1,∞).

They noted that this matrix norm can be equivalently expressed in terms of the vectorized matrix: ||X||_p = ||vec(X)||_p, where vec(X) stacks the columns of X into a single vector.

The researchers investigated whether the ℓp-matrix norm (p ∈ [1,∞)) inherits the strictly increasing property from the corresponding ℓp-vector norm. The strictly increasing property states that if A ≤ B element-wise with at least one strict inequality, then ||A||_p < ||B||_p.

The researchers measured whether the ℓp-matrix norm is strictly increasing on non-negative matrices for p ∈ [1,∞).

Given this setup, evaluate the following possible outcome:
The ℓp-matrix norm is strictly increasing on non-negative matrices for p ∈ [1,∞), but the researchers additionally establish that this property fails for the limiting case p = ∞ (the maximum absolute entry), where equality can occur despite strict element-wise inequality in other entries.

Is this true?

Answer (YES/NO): YES